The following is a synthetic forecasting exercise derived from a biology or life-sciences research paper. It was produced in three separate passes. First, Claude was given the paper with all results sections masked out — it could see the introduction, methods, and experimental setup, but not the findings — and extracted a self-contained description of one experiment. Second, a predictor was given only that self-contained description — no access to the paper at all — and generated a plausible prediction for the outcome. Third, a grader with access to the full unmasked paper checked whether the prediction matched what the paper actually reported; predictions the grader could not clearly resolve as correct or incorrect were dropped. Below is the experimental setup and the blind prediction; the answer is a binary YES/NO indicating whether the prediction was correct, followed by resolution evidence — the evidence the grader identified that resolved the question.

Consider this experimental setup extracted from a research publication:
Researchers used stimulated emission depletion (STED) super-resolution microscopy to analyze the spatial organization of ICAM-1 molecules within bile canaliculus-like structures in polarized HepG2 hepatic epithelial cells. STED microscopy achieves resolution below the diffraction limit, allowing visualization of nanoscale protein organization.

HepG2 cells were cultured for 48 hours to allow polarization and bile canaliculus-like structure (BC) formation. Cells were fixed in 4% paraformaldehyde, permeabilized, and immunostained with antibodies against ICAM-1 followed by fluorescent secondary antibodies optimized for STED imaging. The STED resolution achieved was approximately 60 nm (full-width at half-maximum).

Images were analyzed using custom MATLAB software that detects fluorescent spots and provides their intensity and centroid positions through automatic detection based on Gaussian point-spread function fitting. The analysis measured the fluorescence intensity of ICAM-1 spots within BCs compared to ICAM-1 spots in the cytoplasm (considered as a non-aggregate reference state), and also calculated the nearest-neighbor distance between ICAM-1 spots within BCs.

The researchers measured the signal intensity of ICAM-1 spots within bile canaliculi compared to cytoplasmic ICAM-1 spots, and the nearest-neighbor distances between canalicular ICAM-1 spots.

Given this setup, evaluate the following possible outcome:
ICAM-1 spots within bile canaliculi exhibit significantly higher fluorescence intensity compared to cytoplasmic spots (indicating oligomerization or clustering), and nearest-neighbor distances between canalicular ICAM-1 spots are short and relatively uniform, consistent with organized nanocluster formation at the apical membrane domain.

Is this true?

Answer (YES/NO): YES